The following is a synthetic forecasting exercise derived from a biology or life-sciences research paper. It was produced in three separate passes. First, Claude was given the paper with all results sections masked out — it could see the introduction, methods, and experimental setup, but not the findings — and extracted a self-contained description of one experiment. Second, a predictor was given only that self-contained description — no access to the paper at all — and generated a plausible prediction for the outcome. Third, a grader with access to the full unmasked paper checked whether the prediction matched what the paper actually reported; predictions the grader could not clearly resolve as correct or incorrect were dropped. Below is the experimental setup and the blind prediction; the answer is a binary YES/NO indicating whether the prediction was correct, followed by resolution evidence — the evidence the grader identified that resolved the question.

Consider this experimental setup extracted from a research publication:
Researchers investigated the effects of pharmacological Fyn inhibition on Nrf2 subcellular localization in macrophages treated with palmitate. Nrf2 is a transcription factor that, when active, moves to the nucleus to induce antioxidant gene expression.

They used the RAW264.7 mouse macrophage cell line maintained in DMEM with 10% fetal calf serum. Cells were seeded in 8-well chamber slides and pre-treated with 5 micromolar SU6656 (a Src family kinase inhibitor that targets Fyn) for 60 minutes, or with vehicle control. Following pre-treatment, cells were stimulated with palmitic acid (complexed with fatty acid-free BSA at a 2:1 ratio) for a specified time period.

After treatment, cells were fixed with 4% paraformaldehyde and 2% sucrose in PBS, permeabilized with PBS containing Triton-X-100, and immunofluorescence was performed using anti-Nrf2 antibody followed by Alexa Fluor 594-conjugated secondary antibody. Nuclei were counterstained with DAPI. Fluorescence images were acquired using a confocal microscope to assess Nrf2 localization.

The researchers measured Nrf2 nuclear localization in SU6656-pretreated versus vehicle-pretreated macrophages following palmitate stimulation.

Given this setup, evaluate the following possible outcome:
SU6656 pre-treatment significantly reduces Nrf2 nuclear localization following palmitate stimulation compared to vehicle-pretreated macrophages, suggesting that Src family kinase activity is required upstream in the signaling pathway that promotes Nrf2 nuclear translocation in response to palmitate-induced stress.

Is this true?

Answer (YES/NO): NO